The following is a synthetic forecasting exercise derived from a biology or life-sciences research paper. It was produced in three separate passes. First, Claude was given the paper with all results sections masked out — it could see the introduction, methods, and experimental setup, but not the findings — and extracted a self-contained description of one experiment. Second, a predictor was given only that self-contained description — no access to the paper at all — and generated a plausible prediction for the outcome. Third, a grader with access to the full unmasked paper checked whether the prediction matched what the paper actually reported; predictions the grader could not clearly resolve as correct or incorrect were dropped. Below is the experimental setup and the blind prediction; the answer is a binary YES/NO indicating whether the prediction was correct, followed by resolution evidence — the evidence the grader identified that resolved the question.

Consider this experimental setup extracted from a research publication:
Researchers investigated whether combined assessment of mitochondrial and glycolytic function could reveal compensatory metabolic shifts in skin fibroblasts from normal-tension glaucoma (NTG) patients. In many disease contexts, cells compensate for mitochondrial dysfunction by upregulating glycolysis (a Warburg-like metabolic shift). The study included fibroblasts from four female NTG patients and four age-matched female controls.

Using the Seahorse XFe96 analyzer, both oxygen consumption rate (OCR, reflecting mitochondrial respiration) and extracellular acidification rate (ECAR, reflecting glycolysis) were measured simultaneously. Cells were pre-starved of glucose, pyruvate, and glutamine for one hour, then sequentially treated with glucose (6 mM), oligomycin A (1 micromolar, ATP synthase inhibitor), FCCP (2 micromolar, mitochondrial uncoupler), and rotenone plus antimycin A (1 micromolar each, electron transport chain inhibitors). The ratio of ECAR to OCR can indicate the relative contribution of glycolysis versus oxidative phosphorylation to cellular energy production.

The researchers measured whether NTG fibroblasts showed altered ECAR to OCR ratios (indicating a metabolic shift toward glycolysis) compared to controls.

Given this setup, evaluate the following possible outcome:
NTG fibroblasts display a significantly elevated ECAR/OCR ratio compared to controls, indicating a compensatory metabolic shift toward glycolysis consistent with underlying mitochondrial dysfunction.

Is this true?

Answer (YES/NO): NO